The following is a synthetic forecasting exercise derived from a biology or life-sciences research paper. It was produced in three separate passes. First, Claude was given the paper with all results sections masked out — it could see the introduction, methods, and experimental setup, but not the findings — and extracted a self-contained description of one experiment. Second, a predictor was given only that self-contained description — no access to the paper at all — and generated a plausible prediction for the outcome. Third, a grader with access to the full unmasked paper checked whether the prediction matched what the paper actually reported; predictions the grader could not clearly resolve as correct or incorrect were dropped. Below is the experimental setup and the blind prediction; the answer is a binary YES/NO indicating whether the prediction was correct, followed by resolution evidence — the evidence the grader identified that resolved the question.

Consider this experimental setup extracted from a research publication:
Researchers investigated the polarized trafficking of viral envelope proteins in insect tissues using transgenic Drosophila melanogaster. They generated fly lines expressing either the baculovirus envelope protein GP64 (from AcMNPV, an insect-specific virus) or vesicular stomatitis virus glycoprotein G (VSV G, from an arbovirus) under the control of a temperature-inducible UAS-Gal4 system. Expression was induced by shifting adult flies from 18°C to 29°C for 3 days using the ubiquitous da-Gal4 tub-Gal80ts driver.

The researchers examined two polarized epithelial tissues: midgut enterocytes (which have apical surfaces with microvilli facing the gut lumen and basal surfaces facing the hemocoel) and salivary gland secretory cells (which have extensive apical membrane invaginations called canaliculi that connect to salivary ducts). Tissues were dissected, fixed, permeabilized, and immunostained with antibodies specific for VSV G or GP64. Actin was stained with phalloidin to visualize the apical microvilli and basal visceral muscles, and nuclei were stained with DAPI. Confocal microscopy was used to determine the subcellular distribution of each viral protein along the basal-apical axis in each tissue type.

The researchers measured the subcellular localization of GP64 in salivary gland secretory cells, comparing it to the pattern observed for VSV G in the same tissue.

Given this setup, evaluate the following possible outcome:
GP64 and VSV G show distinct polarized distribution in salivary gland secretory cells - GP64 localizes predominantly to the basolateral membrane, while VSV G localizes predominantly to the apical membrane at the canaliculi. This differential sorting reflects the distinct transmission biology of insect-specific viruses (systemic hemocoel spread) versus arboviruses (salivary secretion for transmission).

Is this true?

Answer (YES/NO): NO